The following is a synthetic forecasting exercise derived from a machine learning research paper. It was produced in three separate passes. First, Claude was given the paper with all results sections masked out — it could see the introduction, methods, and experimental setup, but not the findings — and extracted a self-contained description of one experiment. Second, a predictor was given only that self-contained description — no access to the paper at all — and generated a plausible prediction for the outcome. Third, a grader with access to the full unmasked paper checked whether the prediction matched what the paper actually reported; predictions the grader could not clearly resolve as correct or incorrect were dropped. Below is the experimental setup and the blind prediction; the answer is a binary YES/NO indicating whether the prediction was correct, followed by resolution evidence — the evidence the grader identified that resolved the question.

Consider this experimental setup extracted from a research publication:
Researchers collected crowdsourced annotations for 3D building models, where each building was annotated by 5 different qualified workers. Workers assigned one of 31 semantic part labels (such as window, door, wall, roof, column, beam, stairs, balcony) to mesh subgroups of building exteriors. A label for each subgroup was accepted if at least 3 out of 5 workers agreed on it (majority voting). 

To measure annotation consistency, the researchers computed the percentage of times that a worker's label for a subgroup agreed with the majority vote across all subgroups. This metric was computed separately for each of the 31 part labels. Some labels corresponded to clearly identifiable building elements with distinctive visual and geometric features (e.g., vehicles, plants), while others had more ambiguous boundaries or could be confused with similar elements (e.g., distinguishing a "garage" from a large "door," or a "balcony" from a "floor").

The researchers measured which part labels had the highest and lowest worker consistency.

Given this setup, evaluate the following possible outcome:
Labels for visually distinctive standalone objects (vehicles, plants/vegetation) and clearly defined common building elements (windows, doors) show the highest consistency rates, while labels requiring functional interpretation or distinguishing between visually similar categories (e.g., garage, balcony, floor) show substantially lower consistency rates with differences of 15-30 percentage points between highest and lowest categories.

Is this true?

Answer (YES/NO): NO